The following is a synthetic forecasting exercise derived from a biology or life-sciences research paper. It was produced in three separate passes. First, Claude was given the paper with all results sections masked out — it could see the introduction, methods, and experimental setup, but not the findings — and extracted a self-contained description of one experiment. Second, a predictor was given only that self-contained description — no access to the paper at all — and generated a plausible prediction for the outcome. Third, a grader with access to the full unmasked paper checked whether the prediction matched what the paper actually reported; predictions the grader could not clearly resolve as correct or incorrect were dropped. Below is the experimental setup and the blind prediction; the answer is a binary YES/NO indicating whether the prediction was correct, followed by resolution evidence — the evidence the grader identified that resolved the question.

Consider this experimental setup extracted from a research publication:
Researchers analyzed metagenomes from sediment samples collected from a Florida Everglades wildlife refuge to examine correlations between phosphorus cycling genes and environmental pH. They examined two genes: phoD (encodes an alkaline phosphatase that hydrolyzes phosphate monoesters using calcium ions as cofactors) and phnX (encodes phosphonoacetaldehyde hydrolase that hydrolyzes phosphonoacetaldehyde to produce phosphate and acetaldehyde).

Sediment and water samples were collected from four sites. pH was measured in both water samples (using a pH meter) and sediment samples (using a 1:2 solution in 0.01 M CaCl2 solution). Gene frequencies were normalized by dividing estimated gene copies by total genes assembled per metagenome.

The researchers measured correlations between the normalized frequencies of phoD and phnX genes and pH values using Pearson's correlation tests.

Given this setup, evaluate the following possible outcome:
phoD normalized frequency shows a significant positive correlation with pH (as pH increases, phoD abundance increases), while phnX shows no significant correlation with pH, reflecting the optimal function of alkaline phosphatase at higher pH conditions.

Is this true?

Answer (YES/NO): YES